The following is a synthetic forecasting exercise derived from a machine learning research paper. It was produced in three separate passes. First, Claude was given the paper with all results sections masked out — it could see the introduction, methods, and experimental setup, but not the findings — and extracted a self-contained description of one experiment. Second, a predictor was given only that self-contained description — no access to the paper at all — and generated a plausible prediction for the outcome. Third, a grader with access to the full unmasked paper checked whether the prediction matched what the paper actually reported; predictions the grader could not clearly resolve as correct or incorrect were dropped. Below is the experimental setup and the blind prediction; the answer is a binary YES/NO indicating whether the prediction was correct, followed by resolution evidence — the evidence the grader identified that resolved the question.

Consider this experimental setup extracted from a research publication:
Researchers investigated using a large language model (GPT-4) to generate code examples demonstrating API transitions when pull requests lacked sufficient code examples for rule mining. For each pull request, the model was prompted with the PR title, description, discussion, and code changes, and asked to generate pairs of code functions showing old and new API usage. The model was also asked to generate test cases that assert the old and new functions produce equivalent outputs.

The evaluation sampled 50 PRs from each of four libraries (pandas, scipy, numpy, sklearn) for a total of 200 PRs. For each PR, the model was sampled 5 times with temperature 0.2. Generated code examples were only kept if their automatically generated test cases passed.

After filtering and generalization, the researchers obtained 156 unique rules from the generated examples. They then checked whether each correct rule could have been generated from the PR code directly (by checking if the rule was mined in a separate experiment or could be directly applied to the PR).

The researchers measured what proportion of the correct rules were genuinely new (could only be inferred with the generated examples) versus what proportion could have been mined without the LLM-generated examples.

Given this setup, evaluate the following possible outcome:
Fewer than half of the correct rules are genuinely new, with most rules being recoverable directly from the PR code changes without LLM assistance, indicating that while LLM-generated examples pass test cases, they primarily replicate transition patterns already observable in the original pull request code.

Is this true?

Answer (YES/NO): NO